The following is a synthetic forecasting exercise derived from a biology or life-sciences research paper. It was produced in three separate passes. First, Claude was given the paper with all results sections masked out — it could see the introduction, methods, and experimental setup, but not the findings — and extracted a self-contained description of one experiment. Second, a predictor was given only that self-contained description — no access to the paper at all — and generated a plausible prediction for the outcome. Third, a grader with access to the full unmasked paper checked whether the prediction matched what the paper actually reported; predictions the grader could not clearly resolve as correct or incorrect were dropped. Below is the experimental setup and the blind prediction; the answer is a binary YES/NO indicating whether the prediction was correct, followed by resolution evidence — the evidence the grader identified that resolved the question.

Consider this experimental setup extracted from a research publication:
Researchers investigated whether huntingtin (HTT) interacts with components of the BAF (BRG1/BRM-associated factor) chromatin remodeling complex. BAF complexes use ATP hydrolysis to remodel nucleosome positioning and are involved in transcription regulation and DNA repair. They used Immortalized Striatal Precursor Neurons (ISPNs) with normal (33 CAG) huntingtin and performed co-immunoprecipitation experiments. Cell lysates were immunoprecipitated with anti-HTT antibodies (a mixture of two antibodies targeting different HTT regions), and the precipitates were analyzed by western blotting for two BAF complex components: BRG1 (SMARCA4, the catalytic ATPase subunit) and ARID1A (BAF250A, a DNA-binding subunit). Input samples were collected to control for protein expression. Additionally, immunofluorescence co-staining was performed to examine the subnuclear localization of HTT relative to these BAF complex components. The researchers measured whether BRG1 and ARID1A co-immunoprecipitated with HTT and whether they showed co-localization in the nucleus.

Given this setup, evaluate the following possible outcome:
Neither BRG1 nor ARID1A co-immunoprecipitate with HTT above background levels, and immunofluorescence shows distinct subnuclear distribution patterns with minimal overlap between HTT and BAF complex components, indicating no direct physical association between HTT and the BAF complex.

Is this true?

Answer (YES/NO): NO